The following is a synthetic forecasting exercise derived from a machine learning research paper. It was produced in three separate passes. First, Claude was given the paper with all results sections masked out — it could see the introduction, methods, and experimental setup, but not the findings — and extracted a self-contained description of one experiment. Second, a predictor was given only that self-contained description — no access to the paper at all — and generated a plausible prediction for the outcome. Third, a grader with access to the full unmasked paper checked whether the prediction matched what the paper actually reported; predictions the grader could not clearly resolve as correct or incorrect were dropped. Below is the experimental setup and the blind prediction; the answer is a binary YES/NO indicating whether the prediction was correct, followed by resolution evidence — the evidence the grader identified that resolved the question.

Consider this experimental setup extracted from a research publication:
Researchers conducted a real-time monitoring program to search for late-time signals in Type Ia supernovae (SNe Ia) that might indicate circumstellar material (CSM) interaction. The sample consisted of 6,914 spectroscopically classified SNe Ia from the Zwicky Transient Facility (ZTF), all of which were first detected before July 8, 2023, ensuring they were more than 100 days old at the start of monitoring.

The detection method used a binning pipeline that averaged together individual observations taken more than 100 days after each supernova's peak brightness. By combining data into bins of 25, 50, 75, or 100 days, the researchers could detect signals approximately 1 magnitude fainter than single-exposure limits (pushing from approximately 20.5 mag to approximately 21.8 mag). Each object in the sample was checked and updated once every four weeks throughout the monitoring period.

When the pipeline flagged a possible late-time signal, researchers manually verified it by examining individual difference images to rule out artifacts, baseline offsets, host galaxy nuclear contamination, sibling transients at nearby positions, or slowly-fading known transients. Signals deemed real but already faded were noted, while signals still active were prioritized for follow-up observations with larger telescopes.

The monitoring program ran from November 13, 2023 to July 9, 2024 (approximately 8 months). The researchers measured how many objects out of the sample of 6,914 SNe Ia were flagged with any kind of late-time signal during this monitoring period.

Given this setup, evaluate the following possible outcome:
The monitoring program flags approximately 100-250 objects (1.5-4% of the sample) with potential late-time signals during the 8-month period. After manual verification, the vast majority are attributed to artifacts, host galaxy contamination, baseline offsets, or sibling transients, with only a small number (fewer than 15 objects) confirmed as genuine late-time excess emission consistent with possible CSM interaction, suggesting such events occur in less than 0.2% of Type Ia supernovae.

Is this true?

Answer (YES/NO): NO